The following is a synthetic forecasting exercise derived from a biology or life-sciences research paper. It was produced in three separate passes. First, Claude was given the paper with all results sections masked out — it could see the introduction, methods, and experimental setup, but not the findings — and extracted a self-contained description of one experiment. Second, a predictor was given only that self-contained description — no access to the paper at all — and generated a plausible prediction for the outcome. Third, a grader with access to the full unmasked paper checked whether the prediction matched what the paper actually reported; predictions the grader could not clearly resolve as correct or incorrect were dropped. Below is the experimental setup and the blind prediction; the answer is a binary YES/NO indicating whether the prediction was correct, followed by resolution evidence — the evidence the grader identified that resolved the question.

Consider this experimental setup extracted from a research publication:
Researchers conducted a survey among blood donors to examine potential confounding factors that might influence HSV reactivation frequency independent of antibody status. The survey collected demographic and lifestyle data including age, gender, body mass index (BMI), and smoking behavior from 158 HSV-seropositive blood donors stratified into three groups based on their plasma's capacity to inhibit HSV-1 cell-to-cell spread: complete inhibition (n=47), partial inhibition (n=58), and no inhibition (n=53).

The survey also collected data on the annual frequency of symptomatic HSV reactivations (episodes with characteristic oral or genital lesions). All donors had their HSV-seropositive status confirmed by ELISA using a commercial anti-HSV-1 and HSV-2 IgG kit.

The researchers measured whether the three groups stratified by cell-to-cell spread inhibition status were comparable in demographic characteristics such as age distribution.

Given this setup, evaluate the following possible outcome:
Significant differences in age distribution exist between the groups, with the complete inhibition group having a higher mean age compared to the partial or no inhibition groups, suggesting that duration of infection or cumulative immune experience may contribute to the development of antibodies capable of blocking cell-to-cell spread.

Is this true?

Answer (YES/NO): NO